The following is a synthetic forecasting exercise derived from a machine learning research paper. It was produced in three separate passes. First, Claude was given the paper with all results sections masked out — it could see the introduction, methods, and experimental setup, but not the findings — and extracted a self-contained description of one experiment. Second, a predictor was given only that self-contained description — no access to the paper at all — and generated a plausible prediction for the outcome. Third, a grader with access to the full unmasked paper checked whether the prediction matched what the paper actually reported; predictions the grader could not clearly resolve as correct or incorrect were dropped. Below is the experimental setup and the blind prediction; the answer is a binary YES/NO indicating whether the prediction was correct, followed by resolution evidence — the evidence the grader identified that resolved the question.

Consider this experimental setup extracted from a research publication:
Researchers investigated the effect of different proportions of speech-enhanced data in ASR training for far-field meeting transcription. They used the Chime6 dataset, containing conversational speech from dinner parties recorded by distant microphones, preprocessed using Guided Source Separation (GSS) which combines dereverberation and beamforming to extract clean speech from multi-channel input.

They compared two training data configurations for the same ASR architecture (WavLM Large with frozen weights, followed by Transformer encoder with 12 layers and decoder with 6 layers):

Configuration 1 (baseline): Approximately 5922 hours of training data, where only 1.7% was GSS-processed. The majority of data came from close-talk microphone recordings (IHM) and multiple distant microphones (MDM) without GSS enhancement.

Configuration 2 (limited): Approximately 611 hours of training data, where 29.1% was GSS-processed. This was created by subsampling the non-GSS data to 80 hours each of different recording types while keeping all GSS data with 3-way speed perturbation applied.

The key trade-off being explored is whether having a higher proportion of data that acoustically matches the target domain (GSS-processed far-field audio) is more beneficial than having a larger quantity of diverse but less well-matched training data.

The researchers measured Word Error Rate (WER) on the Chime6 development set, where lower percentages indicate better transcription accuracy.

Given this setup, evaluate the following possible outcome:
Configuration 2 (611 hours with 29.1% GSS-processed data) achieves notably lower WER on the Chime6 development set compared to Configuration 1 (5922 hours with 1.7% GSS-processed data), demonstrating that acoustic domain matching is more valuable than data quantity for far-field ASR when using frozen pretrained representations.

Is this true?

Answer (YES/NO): YES